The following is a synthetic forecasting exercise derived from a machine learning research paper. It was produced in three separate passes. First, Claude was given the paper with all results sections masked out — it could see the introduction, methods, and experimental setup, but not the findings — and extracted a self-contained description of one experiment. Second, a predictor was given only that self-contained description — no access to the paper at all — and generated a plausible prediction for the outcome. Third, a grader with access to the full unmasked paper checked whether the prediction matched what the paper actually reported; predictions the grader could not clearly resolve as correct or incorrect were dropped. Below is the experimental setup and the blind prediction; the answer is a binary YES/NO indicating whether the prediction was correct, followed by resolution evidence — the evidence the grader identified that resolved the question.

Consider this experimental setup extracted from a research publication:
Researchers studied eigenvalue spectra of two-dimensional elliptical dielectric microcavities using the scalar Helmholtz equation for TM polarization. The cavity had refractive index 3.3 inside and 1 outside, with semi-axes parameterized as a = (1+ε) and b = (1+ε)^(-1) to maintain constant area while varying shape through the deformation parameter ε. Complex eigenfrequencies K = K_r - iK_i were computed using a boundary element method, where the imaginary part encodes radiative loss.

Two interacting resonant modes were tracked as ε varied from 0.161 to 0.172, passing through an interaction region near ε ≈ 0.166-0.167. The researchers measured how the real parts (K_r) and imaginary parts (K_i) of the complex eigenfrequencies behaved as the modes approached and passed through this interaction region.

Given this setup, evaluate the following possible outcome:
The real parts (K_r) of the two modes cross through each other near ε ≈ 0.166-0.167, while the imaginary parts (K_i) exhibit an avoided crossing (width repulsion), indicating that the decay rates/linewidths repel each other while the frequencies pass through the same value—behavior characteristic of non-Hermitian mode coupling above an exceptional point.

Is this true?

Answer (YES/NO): NO